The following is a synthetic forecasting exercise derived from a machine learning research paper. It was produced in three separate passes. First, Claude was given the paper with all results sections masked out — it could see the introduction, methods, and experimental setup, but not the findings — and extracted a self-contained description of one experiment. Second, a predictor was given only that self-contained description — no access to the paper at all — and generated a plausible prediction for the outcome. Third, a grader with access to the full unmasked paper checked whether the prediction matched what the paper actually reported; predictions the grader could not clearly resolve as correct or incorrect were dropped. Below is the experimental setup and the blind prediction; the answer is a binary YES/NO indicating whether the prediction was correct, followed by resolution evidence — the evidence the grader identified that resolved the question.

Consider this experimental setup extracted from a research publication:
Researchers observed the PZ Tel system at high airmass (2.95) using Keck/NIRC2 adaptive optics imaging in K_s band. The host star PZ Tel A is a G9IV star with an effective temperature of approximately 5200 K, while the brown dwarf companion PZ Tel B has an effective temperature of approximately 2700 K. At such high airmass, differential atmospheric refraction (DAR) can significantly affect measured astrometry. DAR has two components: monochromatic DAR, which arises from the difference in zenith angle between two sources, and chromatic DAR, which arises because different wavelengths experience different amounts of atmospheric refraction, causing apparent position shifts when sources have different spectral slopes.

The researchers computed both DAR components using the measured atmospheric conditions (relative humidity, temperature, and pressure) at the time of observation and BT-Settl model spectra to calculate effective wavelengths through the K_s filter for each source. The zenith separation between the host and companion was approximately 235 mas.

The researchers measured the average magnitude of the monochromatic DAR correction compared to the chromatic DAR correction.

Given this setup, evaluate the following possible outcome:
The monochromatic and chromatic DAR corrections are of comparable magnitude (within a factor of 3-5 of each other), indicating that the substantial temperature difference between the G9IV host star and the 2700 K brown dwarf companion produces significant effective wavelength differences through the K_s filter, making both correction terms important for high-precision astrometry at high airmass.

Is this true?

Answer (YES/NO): YES